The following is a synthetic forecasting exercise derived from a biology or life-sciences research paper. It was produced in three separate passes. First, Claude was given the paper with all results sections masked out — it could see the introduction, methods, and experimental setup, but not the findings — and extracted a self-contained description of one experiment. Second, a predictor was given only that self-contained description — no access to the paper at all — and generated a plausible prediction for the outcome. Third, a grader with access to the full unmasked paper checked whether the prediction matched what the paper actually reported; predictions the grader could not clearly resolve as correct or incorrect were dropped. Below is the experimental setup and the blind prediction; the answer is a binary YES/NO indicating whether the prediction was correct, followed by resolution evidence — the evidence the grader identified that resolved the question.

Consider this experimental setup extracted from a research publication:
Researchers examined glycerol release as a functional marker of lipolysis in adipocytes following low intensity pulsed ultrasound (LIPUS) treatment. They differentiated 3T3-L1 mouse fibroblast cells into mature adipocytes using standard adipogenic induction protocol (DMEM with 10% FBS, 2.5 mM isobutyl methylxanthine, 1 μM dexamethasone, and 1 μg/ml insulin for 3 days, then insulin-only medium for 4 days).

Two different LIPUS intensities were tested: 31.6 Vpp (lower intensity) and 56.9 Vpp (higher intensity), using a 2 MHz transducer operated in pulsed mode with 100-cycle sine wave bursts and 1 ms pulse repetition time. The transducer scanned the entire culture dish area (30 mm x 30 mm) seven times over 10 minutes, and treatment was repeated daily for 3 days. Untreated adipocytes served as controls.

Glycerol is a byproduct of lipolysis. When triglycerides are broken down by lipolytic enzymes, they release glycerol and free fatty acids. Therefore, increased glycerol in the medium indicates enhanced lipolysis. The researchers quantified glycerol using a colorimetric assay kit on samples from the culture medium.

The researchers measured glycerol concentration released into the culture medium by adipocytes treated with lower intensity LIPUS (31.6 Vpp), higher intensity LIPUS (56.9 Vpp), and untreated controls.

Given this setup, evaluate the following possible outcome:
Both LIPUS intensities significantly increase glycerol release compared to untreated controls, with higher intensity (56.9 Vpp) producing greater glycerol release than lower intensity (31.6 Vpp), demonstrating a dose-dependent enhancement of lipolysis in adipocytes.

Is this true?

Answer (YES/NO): NO